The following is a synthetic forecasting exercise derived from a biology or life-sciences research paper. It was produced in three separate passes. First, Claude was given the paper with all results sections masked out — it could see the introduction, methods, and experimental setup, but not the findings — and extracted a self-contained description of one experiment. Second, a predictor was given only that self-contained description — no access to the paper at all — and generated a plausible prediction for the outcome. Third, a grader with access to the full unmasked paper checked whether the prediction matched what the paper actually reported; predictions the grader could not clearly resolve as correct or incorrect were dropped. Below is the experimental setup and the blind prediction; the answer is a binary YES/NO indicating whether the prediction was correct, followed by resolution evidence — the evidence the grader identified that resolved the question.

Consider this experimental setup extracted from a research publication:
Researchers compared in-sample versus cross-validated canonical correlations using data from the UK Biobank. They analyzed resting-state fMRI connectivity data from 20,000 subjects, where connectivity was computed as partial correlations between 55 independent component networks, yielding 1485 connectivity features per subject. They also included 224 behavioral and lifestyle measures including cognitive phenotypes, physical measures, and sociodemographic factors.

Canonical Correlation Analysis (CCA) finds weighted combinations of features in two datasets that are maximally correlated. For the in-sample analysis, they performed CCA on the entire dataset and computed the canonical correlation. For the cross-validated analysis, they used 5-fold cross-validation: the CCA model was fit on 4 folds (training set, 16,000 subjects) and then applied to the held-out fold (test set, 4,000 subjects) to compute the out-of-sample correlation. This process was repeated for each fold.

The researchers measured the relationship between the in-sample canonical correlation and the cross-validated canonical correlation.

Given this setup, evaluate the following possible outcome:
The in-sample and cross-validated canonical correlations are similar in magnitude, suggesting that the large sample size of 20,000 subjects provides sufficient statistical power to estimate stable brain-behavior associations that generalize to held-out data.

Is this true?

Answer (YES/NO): YES